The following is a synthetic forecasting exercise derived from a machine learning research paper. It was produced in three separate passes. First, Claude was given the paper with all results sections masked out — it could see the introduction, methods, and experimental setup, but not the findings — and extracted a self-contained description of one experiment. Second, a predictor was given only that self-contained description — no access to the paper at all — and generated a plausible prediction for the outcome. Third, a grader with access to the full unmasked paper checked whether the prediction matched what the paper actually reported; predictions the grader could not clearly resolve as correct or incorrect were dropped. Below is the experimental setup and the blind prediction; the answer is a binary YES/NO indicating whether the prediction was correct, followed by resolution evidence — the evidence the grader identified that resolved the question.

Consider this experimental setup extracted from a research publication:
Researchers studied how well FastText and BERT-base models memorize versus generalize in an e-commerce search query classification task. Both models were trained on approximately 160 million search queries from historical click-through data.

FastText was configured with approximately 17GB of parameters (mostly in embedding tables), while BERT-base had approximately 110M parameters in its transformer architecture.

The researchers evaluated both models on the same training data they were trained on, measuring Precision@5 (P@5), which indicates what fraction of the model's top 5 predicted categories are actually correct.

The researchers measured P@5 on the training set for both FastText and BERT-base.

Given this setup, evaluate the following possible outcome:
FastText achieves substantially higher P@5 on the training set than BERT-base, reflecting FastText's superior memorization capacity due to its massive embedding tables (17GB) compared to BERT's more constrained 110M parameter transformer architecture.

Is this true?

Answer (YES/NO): NO